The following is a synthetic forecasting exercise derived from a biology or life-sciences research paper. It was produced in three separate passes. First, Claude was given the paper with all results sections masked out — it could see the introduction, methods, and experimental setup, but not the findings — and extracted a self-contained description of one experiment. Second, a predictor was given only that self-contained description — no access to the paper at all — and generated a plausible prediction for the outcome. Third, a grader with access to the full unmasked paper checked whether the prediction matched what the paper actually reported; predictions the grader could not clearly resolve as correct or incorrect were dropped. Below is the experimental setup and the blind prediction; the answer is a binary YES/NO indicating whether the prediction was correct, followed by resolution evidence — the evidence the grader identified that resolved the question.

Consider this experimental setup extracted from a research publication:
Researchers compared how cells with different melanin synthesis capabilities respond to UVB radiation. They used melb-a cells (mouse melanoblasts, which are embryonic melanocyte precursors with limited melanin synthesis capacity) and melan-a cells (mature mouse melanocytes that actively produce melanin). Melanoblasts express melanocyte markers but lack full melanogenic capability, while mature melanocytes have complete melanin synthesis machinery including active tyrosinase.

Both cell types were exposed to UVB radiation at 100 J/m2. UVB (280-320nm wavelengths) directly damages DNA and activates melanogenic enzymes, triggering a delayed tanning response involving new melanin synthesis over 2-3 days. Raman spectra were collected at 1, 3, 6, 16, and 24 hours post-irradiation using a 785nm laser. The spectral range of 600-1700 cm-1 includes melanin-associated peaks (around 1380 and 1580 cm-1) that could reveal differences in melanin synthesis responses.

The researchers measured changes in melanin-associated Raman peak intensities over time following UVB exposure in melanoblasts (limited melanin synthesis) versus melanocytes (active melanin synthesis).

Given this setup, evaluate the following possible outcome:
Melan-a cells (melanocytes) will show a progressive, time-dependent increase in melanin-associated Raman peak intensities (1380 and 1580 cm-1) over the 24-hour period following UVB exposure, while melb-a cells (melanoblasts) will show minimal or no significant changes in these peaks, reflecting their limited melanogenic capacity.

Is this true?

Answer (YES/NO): NO